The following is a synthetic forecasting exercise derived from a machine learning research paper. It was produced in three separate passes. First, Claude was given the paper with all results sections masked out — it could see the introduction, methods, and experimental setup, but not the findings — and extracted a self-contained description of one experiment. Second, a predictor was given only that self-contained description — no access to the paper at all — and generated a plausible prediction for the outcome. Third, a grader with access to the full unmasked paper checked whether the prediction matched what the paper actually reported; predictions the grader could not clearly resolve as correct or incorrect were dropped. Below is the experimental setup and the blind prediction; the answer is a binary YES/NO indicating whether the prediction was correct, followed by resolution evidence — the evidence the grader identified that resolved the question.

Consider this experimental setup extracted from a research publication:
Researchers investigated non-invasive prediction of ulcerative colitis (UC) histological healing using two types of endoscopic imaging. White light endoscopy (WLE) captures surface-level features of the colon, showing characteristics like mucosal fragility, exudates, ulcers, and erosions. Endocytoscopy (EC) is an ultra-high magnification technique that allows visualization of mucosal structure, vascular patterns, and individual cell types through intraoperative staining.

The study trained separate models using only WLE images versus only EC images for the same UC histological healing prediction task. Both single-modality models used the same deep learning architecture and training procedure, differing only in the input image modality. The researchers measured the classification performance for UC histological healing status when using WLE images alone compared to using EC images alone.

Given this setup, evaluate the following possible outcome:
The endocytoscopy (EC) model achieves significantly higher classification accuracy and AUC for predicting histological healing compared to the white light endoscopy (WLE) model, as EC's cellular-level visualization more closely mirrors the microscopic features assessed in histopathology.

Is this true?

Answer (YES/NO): YES